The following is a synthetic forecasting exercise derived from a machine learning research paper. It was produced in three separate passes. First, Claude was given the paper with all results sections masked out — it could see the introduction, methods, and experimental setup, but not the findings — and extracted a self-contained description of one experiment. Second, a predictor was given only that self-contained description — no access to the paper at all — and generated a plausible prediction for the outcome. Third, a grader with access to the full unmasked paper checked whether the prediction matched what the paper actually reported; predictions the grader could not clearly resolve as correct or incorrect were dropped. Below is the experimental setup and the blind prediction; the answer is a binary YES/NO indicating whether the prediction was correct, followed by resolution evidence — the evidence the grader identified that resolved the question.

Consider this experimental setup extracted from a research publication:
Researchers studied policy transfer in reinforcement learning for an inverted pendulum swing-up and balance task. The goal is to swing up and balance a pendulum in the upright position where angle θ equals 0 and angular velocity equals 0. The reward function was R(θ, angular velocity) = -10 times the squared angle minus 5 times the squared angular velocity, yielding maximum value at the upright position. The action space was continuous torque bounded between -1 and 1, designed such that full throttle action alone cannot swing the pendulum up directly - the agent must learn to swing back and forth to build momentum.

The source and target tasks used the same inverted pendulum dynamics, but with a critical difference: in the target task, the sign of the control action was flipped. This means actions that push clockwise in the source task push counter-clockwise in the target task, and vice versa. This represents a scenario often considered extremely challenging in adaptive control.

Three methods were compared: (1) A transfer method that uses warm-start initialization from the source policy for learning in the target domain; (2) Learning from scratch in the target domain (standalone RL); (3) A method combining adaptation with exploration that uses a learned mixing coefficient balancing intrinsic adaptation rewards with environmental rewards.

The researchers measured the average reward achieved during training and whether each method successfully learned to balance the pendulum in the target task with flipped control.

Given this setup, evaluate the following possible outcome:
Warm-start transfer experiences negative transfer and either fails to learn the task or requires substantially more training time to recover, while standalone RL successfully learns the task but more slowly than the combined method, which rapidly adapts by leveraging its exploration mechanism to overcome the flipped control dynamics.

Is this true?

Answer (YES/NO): YES